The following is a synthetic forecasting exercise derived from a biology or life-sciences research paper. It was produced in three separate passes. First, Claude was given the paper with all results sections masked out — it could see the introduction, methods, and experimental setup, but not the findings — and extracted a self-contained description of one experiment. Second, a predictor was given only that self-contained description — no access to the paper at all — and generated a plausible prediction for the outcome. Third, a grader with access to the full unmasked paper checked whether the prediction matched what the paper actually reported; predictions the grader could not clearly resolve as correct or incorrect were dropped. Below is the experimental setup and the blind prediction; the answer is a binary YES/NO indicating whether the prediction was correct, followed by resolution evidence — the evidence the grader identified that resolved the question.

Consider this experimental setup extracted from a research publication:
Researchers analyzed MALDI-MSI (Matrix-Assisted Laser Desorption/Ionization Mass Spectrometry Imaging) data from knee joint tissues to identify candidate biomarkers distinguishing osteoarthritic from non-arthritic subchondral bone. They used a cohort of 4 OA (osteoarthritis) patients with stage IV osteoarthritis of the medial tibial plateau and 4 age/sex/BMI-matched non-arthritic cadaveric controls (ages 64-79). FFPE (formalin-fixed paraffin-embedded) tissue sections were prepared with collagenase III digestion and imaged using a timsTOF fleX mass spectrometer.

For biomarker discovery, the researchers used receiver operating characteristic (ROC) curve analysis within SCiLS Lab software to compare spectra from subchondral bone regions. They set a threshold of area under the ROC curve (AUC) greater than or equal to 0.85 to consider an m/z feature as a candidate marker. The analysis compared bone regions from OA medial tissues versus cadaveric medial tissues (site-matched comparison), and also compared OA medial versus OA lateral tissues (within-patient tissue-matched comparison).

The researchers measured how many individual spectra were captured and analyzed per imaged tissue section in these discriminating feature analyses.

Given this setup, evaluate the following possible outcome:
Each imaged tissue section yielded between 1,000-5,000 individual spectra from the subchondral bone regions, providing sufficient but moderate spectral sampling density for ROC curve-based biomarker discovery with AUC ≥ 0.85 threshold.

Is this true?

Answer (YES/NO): NO